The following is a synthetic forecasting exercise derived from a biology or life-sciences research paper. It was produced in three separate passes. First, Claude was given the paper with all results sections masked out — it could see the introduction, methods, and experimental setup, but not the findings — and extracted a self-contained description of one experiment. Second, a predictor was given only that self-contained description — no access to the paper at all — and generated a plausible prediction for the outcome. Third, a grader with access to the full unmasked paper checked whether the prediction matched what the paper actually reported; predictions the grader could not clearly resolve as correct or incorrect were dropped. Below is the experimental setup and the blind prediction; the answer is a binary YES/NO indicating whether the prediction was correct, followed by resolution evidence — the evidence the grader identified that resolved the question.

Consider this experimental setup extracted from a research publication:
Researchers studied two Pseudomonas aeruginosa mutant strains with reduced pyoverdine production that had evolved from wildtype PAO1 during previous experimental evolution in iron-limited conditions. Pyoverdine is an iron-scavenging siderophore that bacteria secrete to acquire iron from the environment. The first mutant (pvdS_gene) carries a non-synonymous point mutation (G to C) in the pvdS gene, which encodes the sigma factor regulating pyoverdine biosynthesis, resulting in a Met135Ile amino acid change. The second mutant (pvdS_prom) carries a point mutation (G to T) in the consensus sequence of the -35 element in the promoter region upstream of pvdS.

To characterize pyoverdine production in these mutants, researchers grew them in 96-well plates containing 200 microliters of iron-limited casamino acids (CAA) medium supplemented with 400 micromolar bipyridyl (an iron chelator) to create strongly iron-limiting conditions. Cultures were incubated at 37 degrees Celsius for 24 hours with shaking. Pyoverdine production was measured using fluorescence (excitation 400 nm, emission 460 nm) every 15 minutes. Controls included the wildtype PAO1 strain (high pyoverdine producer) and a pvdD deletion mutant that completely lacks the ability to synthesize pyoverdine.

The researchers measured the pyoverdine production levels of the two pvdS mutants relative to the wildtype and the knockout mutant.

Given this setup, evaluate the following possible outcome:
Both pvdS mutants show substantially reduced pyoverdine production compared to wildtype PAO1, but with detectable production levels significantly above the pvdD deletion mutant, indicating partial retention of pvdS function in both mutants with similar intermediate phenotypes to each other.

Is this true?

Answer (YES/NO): NO